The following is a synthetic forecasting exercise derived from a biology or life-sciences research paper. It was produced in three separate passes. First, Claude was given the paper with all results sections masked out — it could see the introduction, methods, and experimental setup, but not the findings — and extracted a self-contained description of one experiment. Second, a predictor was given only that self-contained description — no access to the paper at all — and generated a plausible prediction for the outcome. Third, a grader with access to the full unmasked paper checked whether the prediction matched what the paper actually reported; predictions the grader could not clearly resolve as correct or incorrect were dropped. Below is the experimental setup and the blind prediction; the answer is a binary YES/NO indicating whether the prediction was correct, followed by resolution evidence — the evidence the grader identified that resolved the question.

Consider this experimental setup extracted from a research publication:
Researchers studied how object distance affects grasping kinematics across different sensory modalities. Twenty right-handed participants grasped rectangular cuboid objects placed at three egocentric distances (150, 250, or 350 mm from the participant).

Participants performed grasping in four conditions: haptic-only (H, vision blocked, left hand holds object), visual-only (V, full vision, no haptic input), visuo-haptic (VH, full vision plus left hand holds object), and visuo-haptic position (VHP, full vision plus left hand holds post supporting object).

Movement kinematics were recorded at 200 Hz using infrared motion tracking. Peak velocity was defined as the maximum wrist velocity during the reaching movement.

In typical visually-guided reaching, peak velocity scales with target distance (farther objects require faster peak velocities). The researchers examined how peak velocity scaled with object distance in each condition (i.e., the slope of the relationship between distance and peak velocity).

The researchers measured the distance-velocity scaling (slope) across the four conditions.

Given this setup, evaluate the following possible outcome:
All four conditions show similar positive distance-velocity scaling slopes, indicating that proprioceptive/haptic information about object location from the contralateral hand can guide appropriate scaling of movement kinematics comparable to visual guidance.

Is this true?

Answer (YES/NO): NO